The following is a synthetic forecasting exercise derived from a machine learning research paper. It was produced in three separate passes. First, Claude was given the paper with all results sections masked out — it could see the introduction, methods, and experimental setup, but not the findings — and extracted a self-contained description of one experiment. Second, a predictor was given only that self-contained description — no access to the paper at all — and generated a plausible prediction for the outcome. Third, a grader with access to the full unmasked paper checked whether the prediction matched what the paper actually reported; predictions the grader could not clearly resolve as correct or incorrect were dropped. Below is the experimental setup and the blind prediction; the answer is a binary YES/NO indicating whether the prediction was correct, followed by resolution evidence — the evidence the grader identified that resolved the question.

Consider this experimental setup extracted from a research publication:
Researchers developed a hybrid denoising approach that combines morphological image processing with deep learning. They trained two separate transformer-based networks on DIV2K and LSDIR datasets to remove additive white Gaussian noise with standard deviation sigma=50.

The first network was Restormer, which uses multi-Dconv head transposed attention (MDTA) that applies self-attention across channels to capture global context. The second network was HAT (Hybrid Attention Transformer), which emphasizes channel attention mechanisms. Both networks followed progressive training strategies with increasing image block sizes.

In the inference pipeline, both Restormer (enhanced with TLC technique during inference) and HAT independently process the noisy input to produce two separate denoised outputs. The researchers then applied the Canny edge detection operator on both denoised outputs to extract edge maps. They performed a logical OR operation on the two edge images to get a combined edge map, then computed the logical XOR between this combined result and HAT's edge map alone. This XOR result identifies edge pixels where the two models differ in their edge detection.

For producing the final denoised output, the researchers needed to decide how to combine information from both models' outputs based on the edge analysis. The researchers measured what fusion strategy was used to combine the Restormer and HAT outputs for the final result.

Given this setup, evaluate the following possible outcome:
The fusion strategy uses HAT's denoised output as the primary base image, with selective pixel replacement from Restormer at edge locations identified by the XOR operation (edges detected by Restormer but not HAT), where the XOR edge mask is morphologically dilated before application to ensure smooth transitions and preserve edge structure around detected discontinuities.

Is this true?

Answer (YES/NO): NO